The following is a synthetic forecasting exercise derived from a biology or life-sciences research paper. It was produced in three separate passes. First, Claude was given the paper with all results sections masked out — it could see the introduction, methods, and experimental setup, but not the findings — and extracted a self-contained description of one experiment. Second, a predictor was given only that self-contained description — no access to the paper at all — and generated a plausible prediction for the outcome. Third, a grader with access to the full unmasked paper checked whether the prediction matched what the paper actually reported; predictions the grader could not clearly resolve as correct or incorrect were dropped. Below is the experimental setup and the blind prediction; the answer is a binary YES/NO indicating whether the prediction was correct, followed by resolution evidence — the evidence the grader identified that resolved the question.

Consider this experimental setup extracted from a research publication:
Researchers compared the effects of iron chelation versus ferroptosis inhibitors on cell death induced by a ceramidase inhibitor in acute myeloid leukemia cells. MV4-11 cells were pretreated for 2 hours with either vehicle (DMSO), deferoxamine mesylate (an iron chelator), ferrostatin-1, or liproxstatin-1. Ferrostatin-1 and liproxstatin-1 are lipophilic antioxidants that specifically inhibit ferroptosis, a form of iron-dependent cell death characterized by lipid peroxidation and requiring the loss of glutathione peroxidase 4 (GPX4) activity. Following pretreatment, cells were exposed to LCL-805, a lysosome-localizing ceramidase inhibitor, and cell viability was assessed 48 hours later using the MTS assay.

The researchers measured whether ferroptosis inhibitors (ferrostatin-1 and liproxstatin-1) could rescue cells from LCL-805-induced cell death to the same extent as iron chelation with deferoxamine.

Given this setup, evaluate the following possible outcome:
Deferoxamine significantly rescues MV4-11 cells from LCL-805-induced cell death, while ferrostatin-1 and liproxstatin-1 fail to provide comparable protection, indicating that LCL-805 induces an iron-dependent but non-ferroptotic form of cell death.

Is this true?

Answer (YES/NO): YES